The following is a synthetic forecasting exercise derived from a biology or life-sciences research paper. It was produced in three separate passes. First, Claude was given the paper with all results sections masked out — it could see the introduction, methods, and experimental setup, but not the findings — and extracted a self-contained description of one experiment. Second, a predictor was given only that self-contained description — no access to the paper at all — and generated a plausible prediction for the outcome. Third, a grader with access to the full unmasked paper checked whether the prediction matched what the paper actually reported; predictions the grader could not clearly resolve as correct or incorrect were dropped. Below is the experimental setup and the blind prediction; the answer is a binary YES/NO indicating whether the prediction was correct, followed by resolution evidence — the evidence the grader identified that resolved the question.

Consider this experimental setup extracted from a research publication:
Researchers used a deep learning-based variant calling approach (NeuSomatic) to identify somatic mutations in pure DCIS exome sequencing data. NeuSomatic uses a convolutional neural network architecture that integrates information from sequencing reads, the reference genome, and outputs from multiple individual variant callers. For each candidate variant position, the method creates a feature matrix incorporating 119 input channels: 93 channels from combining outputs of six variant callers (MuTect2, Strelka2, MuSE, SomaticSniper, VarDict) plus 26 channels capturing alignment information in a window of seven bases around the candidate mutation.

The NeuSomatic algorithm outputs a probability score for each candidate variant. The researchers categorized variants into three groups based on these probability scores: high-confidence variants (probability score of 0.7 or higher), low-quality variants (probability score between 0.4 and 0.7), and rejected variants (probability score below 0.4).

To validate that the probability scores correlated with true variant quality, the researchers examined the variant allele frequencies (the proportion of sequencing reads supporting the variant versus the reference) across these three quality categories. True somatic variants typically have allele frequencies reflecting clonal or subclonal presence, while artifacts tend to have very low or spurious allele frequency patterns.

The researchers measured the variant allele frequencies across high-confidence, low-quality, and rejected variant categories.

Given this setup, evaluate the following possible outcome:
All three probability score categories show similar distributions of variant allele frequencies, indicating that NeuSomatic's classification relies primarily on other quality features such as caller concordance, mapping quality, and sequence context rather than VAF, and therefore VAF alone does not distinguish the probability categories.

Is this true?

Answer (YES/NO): NO